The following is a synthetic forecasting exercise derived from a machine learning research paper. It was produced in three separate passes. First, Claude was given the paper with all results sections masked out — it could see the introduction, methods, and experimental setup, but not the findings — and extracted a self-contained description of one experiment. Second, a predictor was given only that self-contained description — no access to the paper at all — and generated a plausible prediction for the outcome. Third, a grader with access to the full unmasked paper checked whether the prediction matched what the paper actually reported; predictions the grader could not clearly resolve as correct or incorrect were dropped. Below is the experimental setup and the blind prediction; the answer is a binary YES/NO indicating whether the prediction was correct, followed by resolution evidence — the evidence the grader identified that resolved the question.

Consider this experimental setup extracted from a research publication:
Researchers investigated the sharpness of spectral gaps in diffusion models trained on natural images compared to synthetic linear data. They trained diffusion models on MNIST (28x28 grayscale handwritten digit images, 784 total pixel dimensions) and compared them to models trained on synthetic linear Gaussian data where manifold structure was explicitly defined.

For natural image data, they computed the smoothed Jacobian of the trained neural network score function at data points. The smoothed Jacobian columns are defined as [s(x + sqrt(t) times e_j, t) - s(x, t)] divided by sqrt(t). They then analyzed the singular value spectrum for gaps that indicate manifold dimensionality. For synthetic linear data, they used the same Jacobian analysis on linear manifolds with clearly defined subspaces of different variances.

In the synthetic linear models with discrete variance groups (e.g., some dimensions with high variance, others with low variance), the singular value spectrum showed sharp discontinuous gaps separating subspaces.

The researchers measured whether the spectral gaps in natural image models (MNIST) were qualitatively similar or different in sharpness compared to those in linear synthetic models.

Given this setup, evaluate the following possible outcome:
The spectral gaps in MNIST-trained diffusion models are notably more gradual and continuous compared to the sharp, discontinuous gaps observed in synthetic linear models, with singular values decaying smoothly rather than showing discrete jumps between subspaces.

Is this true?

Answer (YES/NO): YES